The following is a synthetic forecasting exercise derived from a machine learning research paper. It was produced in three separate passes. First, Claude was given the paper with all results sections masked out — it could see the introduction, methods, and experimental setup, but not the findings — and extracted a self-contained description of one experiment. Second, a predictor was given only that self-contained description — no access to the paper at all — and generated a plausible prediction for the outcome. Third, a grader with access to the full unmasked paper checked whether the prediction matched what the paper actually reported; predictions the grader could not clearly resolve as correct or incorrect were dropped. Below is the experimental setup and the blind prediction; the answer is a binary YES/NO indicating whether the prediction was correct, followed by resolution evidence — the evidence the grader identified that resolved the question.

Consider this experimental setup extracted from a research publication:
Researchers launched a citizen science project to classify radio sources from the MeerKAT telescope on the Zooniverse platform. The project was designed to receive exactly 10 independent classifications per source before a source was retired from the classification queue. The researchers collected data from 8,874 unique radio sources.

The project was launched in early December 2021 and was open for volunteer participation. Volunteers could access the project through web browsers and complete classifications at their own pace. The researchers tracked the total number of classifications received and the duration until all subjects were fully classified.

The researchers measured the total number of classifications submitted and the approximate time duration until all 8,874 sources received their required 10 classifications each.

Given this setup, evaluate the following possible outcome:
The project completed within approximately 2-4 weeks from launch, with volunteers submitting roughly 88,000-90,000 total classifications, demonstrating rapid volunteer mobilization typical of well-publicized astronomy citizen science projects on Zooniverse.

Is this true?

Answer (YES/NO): NO